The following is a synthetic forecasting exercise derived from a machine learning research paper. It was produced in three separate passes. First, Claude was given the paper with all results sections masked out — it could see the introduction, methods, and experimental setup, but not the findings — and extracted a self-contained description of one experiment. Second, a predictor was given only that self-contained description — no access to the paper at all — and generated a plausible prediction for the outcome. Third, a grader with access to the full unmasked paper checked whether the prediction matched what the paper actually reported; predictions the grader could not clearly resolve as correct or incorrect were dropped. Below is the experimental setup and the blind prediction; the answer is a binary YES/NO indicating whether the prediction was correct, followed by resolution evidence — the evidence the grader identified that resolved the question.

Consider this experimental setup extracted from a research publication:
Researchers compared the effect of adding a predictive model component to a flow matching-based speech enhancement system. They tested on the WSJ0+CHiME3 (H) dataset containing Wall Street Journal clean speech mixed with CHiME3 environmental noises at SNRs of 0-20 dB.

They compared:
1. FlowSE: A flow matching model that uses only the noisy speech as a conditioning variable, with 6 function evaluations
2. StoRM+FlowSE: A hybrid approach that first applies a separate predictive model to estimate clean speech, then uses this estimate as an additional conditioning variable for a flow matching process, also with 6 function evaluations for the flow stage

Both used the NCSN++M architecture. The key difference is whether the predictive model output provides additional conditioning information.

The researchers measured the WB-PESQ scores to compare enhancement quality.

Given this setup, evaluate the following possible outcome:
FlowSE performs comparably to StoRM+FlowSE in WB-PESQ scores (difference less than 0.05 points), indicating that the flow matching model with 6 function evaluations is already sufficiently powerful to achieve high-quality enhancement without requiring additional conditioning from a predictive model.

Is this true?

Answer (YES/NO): YES